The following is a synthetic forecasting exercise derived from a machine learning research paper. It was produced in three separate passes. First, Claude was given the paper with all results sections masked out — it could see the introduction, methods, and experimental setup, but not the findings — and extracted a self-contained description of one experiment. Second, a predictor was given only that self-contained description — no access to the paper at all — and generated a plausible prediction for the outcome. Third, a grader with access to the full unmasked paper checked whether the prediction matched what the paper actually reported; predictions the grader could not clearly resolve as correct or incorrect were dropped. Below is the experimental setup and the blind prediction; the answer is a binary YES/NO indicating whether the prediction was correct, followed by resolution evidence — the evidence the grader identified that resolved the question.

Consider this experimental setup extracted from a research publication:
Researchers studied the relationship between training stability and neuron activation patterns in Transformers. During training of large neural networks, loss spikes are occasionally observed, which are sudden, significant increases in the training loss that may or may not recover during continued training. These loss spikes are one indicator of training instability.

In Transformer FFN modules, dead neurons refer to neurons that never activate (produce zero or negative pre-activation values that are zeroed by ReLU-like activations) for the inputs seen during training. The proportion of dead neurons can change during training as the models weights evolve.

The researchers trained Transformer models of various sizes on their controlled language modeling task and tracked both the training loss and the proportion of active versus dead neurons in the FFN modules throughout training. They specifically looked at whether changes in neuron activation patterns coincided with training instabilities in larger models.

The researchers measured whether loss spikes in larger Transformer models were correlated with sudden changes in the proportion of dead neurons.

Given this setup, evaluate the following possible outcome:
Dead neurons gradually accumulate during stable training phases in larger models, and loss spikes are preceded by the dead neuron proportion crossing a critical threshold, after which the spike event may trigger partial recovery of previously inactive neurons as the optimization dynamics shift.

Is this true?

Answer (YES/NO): NO